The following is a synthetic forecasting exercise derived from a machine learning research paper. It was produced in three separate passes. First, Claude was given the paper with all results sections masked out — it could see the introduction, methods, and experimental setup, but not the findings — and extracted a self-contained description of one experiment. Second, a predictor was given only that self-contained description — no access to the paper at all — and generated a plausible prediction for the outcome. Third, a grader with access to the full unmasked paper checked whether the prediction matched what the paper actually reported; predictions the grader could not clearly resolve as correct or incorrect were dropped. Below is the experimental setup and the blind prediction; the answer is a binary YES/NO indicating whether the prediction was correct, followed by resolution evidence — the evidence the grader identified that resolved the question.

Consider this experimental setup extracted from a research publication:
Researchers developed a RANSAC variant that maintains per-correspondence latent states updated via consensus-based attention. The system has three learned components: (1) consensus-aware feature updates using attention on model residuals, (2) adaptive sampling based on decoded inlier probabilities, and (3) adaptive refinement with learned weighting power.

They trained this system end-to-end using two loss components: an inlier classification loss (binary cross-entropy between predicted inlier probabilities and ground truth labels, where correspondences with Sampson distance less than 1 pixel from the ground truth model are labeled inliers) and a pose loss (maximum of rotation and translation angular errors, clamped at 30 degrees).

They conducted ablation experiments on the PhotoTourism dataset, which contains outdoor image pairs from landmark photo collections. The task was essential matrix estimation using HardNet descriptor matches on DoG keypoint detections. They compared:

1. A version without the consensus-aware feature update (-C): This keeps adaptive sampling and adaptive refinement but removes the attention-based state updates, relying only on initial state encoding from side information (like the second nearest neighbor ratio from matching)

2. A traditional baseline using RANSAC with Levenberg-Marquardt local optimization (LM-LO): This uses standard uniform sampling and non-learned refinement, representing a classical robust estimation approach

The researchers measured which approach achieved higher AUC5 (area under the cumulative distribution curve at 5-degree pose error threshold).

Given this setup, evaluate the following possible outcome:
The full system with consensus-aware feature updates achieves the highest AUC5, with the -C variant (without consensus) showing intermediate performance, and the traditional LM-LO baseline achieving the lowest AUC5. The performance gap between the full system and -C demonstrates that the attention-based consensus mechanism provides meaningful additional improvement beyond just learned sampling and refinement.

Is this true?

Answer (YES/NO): NO